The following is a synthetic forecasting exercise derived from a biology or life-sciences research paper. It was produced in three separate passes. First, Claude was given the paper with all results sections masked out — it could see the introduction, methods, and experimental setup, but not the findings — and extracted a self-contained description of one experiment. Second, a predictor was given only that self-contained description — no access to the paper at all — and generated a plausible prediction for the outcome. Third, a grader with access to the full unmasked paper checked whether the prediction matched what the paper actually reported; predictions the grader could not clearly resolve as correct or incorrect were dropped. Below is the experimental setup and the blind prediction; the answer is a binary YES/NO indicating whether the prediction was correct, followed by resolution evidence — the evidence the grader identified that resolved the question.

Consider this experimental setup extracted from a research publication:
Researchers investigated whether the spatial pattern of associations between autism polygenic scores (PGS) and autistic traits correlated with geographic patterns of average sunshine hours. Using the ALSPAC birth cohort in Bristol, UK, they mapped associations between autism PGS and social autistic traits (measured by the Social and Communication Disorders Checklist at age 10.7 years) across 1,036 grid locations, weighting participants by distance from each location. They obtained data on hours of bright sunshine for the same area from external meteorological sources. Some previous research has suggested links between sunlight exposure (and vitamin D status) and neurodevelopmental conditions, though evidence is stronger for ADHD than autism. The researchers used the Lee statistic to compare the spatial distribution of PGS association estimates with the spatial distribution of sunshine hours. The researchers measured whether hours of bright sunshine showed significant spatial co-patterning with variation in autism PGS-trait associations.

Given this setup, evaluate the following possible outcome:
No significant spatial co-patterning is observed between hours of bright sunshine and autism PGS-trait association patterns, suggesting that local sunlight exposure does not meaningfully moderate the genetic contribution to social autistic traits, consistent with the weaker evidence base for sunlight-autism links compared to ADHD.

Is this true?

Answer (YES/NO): NO